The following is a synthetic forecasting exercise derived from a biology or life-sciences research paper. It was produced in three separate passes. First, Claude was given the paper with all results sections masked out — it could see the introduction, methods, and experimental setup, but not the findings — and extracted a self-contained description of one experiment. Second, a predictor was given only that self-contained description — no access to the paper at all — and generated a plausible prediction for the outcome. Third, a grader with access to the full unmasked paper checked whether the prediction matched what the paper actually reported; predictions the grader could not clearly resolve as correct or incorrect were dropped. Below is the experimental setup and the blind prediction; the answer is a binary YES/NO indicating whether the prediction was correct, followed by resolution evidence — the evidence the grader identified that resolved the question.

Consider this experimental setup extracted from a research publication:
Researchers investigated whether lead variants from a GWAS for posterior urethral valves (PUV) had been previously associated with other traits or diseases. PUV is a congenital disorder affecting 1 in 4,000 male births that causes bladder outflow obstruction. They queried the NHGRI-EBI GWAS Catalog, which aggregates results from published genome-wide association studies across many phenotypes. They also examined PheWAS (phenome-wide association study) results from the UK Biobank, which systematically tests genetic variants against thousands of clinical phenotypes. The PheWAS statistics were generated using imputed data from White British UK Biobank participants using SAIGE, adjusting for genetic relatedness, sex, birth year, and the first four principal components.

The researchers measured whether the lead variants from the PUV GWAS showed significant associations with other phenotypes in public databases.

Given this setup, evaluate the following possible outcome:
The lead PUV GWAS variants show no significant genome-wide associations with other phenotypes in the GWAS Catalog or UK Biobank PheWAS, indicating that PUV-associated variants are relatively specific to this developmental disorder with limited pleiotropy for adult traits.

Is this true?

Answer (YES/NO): NO